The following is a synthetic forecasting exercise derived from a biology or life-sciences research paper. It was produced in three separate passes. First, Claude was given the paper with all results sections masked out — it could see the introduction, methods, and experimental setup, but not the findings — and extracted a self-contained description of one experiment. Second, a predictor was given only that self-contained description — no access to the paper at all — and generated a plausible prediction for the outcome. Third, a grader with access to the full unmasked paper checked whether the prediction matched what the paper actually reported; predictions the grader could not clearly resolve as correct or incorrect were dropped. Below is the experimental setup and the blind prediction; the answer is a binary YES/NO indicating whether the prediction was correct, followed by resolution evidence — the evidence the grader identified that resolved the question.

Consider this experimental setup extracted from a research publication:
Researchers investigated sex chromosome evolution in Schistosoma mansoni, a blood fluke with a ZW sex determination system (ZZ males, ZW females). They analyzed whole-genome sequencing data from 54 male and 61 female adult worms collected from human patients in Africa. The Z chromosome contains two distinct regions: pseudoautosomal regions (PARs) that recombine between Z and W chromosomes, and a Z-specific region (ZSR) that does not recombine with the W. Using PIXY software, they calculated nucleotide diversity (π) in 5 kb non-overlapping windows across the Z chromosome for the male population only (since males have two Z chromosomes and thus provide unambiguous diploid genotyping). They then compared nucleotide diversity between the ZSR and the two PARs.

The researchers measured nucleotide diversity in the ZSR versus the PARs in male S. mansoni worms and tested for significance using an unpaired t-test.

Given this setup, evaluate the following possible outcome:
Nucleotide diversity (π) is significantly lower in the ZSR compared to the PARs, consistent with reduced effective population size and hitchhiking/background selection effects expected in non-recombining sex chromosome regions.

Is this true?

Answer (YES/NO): YES